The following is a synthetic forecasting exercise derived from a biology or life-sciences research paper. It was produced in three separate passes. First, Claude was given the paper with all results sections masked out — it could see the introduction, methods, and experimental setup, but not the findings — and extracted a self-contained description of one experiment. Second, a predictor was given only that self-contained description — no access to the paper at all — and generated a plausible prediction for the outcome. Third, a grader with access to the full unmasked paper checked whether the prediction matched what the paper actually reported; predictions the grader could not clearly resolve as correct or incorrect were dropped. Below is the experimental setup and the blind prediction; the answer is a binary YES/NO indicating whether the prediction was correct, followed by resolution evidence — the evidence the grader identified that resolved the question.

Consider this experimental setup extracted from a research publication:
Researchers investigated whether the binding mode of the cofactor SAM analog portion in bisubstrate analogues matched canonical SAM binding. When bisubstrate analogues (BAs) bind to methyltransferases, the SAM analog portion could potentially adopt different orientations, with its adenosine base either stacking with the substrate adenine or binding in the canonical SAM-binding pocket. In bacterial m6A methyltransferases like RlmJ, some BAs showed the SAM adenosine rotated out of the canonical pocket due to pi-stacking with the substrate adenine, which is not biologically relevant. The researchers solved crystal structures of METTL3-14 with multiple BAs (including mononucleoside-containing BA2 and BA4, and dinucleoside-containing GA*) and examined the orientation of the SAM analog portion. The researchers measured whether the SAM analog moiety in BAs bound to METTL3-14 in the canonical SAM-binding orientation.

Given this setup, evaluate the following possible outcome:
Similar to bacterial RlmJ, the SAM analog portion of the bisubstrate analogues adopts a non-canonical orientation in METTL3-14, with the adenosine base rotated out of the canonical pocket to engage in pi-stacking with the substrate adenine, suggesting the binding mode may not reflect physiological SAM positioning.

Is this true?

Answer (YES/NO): NO